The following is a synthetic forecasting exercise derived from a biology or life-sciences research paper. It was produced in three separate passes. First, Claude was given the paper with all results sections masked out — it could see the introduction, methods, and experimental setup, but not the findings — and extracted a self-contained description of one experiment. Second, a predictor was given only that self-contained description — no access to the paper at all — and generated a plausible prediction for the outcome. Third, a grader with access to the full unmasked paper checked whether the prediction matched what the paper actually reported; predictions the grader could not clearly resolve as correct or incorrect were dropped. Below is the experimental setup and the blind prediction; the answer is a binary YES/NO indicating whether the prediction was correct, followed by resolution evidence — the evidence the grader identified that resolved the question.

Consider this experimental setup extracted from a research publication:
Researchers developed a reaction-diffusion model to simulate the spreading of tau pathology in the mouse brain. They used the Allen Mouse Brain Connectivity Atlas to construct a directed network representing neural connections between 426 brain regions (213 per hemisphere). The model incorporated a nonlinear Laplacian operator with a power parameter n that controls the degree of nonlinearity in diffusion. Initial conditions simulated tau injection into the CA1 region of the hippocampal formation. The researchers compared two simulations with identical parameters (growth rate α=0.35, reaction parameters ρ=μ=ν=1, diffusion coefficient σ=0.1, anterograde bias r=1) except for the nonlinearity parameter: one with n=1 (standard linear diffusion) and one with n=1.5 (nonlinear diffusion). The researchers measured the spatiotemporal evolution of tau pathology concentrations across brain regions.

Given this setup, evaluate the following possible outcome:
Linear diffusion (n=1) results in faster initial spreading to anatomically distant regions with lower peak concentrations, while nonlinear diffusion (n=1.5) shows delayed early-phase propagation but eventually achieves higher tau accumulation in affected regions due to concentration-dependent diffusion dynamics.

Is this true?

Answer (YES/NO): NO